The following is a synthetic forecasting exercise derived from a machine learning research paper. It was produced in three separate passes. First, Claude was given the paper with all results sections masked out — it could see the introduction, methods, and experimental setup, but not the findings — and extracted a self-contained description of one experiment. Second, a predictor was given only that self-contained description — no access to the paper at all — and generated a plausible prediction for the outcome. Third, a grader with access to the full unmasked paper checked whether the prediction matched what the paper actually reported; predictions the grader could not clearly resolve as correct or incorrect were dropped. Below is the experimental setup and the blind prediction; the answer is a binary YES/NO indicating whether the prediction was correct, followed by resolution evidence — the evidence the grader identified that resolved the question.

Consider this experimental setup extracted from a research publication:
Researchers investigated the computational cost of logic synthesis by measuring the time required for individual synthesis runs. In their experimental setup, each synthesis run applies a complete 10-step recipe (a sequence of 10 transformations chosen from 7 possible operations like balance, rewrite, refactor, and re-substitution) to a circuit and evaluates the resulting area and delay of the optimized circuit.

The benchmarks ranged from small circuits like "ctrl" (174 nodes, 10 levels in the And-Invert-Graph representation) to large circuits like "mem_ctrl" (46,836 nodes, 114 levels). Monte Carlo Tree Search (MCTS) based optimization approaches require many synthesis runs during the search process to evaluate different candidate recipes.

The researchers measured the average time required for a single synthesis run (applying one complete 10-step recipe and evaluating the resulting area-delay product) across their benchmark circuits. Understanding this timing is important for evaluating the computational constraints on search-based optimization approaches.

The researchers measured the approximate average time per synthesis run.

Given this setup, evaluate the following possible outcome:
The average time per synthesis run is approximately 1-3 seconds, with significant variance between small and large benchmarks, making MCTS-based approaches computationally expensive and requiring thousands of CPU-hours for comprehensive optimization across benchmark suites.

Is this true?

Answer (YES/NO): NO